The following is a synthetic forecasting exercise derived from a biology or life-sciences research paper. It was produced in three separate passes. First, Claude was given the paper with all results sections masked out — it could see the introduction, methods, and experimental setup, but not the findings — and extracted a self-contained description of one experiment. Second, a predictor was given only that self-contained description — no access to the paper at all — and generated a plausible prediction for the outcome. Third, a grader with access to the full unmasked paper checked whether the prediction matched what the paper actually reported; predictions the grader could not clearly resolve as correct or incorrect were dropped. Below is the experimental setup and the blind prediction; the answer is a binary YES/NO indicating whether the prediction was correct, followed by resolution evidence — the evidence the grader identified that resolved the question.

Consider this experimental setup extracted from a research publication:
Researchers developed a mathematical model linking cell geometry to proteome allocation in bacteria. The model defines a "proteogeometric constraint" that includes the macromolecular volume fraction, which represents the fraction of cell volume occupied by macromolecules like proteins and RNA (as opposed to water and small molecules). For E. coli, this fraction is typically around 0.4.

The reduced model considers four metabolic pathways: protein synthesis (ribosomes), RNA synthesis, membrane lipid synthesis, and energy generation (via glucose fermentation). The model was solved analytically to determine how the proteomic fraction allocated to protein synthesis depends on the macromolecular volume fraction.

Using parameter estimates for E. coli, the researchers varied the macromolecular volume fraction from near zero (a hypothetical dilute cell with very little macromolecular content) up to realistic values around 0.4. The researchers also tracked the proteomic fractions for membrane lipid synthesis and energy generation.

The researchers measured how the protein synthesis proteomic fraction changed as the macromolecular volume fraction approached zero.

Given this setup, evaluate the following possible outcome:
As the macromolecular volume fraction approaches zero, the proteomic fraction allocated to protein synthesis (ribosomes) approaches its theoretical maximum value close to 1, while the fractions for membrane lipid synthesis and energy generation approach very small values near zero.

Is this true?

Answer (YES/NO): NO